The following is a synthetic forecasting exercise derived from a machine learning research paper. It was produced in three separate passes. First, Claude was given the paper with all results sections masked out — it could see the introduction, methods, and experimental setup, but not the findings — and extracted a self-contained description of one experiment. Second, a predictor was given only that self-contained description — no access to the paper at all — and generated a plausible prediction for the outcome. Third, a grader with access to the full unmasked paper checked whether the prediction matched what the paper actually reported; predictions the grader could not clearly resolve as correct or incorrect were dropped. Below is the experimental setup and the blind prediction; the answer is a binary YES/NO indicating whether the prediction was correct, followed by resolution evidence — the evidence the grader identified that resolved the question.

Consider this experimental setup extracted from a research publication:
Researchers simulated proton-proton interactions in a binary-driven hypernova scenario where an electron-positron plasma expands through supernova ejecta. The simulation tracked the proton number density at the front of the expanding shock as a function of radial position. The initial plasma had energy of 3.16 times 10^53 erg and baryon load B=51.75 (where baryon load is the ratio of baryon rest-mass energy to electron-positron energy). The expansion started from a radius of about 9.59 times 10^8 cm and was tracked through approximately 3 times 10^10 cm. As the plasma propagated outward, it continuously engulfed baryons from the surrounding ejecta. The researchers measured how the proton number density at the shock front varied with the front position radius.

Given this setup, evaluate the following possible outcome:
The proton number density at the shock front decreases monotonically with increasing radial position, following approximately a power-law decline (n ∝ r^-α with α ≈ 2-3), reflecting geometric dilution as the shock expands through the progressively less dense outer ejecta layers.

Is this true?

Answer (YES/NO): NO